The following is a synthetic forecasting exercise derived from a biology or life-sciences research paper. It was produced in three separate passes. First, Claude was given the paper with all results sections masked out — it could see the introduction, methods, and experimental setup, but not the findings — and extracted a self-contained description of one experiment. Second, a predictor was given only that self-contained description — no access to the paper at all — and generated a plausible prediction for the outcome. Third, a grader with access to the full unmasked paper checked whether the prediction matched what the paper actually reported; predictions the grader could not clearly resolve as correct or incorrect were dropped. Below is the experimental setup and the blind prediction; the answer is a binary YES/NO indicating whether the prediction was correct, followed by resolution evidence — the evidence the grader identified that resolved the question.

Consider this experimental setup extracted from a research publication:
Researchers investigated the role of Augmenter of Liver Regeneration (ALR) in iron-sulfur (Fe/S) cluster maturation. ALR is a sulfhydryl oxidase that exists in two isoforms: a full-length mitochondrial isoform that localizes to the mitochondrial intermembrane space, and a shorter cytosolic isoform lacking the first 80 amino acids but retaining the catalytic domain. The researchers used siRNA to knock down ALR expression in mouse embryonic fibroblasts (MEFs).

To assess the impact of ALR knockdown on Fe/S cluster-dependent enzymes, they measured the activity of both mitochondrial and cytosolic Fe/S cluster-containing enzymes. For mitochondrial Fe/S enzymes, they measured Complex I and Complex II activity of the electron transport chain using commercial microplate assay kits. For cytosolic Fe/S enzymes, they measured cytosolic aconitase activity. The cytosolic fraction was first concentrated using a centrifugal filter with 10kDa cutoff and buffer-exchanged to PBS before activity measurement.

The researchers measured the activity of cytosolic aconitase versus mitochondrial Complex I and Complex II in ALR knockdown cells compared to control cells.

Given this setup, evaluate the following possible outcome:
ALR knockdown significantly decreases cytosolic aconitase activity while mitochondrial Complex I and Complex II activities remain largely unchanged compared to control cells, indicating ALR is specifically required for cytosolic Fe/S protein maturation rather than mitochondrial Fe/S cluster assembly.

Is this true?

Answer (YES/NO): YES